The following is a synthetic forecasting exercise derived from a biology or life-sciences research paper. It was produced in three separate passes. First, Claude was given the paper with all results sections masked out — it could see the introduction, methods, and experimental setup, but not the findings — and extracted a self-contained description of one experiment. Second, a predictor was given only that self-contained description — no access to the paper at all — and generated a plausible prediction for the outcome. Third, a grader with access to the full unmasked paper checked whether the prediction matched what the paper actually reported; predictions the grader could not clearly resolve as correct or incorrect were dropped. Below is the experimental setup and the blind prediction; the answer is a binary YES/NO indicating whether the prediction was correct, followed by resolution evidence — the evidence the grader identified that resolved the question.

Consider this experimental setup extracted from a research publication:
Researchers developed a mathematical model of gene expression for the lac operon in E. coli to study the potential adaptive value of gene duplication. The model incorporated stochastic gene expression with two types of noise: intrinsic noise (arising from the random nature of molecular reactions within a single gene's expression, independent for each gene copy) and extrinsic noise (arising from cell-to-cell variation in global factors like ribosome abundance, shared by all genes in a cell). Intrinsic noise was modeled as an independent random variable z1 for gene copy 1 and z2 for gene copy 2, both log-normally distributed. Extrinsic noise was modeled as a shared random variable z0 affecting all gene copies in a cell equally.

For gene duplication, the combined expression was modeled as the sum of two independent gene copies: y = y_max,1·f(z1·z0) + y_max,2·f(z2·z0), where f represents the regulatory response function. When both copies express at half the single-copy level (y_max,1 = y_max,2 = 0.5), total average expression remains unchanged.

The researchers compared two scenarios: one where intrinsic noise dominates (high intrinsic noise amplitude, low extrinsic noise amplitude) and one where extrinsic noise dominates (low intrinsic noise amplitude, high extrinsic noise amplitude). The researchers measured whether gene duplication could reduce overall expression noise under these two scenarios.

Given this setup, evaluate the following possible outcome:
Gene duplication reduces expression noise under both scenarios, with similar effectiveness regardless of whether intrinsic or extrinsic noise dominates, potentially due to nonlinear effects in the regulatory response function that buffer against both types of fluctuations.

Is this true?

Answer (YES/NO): NO